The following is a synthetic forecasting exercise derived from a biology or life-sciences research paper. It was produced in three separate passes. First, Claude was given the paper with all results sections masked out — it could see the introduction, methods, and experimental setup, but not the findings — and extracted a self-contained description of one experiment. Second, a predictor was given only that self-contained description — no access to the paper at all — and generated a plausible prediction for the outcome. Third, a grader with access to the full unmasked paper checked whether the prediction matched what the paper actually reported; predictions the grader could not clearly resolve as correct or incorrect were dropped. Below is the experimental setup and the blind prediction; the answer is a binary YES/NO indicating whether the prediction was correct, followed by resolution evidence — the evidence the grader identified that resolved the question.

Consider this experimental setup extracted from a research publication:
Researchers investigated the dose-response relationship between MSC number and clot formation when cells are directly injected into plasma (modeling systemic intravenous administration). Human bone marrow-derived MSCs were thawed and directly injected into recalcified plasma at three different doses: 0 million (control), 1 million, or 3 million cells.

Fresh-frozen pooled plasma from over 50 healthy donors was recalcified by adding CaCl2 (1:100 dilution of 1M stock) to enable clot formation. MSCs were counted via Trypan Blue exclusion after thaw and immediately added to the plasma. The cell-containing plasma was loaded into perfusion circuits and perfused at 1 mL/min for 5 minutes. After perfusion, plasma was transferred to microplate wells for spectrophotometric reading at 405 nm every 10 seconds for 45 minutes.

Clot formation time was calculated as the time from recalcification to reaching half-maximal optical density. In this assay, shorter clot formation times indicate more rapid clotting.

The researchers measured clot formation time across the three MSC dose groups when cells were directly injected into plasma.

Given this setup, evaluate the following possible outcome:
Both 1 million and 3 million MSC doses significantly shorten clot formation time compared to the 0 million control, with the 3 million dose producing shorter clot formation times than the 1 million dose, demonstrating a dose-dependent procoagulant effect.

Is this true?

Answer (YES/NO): YES